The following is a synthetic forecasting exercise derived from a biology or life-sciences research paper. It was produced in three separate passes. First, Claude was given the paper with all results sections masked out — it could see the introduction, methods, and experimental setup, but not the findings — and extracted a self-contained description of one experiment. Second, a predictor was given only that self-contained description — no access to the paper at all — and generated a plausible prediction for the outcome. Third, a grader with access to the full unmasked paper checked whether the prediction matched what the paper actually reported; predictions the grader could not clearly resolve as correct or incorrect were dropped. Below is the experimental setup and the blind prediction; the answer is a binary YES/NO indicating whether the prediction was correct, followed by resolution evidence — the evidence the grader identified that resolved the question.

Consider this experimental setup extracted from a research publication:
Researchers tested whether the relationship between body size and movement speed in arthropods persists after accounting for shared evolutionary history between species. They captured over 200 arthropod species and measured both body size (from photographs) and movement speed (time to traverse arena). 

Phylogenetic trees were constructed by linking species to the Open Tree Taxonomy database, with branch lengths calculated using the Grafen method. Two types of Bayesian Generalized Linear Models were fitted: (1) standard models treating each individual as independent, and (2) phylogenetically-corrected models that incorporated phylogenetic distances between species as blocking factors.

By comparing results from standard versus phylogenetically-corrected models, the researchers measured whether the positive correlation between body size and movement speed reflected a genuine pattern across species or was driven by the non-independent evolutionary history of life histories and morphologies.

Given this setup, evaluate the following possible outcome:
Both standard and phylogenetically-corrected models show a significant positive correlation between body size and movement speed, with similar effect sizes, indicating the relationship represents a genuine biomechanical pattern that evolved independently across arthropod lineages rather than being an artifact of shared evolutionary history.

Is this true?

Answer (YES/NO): YES